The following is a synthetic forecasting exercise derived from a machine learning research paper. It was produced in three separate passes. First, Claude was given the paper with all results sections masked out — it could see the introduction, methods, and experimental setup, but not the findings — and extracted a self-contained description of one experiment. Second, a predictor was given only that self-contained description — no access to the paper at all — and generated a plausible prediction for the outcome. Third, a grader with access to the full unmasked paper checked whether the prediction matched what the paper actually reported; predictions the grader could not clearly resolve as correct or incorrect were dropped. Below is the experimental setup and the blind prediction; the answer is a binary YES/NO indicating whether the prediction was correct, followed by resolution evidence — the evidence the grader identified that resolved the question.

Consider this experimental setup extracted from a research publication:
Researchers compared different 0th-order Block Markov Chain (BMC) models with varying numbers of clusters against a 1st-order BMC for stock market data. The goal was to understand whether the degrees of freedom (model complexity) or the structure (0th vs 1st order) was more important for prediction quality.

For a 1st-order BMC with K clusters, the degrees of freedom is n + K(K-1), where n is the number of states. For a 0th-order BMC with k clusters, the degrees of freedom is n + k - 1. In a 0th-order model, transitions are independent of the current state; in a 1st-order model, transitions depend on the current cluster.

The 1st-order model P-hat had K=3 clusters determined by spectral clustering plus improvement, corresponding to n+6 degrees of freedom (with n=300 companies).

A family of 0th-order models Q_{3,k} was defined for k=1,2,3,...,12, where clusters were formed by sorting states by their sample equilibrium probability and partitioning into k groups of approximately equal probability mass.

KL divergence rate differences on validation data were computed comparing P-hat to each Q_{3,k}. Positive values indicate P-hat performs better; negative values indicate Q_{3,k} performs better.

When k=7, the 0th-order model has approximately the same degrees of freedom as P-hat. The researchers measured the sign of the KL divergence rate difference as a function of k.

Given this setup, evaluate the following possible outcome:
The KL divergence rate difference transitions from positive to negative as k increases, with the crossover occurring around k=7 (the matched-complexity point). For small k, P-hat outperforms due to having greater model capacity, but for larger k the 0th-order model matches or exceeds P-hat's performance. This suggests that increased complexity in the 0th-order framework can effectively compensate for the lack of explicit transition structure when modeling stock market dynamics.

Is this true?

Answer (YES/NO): NO